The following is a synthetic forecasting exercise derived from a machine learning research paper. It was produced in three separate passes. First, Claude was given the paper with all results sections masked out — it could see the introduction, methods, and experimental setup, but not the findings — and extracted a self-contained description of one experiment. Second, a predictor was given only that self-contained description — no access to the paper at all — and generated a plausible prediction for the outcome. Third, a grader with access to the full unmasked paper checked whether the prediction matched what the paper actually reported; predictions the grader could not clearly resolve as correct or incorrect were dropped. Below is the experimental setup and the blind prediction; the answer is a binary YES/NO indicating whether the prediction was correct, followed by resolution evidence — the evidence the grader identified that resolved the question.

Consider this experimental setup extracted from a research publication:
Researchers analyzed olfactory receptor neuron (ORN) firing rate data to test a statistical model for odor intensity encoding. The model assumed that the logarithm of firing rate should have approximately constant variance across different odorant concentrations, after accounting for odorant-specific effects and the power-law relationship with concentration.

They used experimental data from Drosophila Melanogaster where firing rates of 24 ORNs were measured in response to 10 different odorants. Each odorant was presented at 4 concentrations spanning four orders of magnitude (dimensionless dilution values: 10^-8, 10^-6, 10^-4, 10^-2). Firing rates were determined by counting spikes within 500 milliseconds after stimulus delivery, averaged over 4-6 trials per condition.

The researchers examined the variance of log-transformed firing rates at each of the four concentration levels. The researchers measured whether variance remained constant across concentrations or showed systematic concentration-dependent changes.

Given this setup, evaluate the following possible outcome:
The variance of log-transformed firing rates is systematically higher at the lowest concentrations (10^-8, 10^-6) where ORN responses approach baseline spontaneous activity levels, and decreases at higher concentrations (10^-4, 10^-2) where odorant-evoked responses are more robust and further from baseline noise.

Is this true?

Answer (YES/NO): NO